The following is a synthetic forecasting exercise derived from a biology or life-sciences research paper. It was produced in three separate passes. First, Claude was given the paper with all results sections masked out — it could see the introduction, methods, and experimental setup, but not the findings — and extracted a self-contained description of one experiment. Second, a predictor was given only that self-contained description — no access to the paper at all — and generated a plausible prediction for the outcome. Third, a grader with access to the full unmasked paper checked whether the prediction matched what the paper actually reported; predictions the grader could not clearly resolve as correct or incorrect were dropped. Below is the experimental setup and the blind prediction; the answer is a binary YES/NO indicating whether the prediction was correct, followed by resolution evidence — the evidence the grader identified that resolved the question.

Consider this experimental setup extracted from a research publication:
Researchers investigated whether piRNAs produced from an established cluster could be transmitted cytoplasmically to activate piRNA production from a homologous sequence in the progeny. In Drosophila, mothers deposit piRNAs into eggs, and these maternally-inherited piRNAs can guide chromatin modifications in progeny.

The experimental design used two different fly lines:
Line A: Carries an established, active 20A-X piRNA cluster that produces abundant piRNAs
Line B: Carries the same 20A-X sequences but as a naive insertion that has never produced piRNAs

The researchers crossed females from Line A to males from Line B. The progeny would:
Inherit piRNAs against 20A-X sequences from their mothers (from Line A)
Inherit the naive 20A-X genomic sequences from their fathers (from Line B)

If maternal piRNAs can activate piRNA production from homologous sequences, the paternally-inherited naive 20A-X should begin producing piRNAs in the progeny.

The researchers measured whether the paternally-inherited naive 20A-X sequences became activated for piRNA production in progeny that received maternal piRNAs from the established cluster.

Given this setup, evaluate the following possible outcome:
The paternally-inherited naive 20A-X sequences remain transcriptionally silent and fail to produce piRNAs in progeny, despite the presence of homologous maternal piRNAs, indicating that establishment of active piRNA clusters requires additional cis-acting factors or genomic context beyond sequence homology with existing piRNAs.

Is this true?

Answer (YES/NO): NO